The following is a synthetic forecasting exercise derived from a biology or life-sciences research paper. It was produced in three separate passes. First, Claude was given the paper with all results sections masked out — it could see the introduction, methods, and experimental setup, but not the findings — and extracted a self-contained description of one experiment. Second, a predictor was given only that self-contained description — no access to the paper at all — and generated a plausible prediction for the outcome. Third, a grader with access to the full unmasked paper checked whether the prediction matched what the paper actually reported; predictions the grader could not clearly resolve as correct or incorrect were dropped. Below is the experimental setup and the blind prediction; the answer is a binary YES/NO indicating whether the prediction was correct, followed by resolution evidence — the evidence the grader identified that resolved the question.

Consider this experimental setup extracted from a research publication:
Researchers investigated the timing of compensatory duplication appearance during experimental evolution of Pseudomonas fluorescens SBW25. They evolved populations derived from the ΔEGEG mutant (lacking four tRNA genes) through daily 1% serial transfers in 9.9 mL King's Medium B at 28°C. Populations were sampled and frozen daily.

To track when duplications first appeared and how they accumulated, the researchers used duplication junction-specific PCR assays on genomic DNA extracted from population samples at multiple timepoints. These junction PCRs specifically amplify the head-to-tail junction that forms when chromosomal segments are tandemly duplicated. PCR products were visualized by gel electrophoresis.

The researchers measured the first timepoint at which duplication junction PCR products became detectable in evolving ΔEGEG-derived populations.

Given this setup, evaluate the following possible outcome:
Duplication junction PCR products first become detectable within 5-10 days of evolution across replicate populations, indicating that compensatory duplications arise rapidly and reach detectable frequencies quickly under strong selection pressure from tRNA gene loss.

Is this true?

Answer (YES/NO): YES